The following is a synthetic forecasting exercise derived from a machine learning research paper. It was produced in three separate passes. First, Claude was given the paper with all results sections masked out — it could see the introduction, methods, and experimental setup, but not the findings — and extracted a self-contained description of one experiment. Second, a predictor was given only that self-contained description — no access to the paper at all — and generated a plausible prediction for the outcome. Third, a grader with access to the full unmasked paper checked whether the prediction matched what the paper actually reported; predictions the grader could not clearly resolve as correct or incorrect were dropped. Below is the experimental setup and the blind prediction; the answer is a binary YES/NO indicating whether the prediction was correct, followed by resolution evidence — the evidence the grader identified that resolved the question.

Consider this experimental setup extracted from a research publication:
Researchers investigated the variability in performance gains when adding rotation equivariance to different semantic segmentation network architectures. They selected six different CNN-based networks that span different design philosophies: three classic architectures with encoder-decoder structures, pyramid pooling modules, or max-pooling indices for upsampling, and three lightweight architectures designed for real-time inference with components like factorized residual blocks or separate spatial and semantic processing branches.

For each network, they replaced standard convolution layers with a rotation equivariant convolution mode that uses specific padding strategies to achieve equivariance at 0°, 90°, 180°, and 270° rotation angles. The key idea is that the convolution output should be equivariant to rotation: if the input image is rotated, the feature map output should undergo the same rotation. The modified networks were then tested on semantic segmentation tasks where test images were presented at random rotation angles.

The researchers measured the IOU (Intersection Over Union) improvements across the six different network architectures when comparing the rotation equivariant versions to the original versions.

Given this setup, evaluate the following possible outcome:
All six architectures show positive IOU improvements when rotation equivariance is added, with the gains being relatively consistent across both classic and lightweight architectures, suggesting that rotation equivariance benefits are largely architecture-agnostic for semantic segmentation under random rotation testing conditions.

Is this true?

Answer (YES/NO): NO